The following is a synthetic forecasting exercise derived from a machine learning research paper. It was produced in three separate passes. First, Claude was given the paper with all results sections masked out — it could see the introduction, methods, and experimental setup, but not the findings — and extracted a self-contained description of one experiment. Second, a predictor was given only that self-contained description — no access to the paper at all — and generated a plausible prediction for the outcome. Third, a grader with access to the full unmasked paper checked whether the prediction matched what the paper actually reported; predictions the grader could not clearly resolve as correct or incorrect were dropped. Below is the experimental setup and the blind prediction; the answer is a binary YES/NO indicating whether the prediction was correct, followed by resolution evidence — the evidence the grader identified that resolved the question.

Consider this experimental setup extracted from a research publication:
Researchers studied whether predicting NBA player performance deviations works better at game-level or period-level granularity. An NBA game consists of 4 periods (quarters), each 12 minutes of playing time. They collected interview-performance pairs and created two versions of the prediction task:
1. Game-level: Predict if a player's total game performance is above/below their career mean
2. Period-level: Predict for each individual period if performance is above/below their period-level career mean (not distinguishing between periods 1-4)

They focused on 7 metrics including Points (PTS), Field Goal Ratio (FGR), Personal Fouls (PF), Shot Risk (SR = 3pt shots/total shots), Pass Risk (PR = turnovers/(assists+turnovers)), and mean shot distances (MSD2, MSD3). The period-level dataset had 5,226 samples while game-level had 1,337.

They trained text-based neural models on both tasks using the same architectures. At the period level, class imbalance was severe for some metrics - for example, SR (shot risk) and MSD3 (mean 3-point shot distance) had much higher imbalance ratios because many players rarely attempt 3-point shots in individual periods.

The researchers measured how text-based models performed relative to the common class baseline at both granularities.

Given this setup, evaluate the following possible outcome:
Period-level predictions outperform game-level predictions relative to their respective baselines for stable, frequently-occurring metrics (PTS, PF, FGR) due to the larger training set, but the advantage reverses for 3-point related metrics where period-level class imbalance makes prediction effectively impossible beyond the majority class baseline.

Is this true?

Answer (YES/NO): NO